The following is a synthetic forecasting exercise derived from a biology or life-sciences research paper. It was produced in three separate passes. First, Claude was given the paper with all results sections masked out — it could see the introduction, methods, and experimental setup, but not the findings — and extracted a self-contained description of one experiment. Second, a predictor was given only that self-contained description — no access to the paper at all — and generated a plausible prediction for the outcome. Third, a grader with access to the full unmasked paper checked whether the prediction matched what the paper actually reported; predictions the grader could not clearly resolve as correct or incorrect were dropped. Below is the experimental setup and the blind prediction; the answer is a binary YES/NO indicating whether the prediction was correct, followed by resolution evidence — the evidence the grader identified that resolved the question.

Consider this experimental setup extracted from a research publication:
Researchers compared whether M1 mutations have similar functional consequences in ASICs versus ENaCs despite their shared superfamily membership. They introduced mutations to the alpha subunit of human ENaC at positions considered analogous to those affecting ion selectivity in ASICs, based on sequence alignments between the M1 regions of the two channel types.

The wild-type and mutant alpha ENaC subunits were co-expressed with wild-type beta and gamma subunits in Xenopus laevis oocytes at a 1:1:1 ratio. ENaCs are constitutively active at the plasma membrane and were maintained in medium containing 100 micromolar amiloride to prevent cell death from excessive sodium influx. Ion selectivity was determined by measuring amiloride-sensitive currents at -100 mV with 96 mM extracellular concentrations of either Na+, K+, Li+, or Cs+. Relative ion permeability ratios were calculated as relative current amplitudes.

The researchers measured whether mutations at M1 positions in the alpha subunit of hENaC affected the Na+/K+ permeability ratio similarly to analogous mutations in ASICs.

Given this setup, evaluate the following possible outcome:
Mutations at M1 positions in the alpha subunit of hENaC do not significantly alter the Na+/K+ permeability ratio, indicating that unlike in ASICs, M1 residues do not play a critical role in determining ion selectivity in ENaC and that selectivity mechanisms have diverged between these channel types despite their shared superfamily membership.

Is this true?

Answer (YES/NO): YES